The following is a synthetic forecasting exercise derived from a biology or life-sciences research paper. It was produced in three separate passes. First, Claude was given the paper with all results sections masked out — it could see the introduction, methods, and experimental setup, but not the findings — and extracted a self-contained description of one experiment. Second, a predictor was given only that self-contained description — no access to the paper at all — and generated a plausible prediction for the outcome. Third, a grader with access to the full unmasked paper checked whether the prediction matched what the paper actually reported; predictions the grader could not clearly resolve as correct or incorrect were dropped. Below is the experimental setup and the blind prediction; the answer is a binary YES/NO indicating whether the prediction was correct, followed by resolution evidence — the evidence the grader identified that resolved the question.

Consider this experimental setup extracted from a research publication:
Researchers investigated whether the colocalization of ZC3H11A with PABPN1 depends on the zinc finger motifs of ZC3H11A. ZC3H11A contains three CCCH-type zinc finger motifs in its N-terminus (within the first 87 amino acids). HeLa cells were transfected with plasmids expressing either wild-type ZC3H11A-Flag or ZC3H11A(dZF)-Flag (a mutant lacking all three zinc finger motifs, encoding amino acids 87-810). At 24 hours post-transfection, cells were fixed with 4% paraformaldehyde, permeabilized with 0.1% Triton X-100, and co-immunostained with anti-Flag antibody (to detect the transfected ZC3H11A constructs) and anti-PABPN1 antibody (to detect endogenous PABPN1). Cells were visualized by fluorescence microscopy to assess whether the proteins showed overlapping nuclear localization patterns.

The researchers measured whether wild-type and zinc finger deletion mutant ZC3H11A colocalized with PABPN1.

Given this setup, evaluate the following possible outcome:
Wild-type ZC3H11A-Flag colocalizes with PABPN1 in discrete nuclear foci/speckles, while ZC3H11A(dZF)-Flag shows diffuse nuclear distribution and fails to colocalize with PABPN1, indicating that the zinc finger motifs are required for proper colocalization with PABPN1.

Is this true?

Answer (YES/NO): YES